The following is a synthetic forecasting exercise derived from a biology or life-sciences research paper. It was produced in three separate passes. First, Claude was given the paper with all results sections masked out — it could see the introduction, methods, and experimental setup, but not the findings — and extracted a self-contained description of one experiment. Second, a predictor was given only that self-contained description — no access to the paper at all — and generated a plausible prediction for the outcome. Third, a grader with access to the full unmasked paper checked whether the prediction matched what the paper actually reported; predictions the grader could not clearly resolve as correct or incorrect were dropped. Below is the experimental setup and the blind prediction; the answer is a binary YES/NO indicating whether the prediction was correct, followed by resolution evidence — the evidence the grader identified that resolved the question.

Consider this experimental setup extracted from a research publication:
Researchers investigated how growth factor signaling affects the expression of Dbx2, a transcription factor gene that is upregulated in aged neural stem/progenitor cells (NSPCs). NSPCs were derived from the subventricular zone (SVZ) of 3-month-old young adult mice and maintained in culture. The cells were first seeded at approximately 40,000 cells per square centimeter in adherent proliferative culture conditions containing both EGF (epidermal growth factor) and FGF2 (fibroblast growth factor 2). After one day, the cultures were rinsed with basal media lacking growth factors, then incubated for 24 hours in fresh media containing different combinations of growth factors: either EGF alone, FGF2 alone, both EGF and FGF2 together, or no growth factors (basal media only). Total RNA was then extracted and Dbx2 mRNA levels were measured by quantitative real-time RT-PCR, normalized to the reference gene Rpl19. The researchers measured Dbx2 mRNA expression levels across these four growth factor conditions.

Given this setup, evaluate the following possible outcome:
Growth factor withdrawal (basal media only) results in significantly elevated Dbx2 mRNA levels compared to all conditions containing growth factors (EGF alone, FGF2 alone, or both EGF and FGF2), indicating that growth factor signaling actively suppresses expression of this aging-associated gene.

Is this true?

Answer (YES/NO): NO